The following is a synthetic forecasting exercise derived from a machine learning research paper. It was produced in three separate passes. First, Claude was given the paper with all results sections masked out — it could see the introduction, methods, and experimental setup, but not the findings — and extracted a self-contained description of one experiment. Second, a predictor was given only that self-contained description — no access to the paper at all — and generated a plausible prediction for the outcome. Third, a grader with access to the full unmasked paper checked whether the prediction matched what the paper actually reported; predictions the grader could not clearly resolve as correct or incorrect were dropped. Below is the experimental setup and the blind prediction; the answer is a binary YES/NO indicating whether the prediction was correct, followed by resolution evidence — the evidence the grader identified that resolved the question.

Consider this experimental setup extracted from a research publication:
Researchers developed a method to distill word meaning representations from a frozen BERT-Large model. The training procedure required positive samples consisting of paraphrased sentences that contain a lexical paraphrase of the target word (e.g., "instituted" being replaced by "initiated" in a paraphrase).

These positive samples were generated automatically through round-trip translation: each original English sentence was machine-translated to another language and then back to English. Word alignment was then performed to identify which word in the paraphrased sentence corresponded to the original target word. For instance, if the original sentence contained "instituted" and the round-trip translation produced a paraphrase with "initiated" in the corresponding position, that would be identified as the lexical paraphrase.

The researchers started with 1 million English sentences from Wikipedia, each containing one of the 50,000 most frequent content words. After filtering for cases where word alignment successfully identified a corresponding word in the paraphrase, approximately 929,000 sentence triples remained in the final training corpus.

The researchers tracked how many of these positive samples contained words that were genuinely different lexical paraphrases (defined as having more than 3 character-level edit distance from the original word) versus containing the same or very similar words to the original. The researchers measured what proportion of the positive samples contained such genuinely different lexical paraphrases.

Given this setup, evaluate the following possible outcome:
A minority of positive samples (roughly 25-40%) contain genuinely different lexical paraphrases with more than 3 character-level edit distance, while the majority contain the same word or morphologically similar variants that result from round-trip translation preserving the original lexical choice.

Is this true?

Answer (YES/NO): YES